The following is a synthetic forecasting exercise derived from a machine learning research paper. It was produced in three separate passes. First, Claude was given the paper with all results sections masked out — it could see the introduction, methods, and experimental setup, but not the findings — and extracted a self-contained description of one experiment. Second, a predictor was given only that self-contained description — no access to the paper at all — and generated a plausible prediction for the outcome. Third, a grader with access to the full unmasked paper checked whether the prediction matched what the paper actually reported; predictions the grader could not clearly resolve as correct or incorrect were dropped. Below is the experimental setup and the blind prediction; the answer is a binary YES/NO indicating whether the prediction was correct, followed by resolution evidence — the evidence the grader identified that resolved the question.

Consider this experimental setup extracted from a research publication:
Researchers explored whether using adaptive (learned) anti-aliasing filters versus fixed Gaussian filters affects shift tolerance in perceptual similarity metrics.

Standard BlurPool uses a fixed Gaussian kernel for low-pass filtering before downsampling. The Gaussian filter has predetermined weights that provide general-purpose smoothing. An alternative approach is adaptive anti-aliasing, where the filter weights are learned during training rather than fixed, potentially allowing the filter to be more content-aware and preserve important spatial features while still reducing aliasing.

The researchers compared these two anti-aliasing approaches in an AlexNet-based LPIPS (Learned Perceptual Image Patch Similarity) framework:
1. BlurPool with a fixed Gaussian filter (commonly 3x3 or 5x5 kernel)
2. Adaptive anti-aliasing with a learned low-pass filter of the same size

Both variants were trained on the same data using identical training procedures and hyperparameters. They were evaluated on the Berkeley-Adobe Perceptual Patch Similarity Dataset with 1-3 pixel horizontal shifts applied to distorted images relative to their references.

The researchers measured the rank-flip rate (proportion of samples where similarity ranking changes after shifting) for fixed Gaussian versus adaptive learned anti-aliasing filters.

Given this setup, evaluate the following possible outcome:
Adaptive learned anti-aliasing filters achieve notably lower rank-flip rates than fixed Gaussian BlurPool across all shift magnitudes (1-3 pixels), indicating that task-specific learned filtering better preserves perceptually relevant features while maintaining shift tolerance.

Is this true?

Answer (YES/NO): NO